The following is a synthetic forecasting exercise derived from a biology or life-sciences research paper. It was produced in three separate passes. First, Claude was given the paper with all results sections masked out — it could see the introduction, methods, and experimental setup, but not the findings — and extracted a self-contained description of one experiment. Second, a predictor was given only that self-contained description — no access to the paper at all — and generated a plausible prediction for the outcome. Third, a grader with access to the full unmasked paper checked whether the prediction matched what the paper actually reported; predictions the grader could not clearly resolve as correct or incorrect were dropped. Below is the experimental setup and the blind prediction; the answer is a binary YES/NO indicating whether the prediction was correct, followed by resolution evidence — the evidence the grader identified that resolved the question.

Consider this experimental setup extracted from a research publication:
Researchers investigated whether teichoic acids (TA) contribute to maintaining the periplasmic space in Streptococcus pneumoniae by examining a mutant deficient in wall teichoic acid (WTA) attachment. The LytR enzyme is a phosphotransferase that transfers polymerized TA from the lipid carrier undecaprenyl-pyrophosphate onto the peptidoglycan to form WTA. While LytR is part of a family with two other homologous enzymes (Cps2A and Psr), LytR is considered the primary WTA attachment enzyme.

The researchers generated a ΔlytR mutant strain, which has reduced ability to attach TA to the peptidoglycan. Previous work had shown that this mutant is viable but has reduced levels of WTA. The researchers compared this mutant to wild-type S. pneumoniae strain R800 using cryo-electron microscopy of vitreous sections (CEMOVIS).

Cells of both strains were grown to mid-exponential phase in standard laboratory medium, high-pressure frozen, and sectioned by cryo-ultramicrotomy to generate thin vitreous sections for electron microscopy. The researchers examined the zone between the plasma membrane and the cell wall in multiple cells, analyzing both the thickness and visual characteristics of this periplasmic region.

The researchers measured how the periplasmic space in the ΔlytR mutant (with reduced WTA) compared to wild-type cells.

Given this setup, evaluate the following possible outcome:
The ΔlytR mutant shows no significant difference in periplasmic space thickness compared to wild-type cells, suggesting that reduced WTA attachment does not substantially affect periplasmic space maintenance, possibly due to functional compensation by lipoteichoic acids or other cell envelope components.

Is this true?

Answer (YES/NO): NO